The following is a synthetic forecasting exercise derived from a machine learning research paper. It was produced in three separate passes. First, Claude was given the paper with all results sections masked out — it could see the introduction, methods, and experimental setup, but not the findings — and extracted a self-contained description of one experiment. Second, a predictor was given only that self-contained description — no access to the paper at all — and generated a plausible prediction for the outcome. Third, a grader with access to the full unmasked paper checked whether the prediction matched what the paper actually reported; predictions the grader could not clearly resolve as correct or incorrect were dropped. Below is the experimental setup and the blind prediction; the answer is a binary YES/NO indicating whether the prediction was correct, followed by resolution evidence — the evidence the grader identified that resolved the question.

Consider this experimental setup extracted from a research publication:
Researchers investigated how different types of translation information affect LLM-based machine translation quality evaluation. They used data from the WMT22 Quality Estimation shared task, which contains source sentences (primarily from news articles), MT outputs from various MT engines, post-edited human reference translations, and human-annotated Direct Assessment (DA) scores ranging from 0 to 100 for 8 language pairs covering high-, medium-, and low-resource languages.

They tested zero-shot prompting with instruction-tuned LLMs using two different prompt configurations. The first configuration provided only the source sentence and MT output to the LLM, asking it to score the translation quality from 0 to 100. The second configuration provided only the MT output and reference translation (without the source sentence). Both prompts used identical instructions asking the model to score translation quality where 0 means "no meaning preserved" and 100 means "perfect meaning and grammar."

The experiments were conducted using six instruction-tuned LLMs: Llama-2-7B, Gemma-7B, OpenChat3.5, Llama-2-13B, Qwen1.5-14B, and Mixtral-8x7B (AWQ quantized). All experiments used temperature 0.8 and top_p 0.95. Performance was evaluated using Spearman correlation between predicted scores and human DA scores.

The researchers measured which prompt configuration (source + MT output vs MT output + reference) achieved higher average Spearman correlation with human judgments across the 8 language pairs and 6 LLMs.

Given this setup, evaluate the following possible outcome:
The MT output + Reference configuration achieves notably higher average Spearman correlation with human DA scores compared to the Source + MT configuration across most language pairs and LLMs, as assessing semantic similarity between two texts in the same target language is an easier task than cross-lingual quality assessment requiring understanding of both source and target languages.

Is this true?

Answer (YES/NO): NO